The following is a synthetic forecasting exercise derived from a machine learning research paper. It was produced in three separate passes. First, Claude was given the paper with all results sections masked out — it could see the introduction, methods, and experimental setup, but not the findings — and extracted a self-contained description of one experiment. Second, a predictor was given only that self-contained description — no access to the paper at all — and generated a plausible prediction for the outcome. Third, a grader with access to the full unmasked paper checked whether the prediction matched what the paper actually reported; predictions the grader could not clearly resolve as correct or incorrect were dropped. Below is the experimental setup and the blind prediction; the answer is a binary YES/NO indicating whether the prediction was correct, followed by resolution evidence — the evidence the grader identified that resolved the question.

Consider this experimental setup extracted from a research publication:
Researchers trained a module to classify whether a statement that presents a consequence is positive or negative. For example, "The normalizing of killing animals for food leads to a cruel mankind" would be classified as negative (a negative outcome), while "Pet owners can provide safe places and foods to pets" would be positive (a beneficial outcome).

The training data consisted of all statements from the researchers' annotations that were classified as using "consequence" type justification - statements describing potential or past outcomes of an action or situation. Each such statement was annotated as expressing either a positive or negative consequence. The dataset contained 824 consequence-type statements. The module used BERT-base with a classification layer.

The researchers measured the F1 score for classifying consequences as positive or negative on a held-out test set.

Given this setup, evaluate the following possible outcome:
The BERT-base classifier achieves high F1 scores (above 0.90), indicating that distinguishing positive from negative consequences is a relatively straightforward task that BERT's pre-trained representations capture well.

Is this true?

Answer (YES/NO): NO